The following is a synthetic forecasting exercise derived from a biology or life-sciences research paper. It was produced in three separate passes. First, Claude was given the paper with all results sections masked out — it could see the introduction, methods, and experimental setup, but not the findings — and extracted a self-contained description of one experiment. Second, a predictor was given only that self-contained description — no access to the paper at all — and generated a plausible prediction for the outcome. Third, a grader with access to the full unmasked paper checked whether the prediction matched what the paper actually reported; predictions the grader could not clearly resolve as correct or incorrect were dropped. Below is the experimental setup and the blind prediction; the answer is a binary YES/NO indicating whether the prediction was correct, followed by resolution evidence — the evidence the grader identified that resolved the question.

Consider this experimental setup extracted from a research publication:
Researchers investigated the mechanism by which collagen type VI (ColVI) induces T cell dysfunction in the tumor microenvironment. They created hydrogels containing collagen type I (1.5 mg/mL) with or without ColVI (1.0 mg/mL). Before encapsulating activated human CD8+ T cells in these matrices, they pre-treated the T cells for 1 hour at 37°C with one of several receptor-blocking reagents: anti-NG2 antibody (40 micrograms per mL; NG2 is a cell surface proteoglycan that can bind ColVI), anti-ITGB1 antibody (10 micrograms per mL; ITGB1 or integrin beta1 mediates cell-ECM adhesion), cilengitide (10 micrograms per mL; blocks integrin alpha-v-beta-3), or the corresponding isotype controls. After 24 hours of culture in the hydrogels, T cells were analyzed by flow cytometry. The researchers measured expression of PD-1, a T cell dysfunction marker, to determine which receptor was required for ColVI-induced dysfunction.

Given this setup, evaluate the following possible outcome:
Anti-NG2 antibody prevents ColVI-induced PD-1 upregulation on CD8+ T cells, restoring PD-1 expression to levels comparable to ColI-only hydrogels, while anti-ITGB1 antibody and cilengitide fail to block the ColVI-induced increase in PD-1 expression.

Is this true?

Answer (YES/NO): NO